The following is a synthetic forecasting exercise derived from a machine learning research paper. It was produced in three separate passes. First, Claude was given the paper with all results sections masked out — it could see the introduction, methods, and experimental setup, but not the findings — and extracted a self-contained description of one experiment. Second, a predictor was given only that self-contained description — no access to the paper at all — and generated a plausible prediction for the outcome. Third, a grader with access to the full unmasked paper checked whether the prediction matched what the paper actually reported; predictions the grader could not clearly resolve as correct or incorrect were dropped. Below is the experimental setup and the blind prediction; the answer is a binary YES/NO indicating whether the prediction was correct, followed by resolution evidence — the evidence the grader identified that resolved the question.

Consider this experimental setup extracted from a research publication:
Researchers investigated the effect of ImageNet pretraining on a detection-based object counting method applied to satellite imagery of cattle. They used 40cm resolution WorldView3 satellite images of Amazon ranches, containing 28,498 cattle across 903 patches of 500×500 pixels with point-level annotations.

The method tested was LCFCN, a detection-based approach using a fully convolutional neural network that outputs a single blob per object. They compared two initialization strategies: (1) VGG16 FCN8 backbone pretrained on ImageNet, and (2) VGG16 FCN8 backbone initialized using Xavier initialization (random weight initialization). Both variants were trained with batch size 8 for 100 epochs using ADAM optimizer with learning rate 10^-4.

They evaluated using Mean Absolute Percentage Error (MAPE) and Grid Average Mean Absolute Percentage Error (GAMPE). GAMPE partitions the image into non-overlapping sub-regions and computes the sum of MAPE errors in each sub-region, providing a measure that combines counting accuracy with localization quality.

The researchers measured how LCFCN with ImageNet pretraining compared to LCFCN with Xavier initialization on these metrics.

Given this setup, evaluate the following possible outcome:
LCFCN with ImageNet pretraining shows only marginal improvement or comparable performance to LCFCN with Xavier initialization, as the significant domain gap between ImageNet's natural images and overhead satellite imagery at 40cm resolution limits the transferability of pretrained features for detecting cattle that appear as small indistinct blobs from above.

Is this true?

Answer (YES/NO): NO